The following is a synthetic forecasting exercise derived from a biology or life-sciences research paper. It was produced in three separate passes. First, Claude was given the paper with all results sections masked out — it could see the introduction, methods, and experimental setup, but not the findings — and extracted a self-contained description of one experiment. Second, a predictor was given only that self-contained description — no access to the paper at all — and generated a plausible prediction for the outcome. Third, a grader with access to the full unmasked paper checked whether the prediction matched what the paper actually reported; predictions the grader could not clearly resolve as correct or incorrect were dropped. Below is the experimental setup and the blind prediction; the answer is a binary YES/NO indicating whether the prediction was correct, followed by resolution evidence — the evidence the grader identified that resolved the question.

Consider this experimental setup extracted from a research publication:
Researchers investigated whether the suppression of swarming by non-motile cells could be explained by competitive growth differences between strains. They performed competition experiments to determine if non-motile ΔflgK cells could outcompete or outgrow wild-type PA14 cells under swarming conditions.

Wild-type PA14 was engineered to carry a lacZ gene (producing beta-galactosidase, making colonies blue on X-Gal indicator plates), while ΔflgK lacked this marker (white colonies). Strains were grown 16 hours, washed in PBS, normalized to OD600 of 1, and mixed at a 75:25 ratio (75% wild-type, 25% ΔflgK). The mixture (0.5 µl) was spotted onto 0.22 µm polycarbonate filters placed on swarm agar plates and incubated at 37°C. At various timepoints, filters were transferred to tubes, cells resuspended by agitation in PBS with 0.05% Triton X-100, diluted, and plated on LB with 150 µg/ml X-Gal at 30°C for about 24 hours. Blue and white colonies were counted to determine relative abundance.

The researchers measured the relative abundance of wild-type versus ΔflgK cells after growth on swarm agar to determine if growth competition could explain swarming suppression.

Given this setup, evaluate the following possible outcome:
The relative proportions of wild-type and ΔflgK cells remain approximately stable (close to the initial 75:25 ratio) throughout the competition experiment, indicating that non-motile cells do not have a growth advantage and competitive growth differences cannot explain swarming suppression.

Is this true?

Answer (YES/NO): YES